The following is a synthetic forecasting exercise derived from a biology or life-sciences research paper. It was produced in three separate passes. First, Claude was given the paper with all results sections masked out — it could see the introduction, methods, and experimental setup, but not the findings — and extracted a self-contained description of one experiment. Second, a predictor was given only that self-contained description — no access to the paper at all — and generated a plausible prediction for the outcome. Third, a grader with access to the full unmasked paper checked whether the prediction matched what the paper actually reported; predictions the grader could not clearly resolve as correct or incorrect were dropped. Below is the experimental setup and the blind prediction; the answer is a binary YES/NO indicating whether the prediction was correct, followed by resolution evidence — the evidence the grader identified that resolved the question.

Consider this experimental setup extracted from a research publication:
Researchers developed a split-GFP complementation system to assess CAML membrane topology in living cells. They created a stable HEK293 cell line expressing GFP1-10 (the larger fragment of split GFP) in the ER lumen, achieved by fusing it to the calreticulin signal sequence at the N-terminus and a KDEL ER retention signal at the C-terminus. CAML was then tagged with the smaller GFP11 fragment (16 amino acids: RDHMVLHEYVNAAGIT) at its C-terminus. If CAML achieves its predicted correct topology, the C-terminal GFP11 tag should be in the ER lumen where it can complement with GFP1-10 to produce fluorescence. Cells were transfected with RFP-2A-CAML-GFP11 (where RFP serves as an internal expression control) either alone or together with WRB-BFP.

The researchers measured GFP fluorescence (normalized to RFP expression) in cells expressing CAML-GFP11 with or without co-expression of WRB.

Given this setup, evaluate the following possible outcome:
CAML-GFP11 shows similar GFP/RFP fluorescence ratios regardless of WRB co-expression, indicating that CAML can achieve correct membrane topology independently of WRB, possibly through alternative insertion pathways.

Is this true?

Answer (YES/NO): NO